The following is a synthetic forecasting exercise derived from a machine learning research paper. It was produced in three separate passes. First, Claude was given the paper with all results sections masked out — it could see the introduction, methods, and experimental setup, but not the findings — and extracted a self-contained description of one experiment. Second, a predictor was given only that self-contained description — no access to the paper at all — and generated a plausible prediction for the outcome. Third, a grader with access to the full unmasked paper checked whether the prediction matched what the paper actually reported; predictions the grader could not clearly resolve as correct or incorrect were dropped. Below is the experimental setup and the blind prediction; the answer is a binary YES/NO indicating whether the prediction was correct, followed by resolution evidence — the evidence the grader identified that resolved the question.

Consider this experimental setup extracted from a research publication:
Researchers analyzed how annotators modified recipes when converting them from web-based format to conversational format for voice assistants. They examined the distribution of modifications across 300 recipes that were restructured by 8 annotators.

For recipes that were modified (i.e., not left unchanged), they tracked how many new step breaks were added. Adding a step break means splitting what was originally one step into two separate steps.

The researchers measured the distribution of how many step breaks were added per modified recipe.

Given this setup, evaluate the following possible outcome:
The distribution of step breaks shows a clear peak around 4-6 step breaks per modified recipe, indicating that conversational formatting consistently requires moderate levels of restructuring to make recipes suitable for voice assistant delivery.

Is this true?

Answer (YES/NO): NO